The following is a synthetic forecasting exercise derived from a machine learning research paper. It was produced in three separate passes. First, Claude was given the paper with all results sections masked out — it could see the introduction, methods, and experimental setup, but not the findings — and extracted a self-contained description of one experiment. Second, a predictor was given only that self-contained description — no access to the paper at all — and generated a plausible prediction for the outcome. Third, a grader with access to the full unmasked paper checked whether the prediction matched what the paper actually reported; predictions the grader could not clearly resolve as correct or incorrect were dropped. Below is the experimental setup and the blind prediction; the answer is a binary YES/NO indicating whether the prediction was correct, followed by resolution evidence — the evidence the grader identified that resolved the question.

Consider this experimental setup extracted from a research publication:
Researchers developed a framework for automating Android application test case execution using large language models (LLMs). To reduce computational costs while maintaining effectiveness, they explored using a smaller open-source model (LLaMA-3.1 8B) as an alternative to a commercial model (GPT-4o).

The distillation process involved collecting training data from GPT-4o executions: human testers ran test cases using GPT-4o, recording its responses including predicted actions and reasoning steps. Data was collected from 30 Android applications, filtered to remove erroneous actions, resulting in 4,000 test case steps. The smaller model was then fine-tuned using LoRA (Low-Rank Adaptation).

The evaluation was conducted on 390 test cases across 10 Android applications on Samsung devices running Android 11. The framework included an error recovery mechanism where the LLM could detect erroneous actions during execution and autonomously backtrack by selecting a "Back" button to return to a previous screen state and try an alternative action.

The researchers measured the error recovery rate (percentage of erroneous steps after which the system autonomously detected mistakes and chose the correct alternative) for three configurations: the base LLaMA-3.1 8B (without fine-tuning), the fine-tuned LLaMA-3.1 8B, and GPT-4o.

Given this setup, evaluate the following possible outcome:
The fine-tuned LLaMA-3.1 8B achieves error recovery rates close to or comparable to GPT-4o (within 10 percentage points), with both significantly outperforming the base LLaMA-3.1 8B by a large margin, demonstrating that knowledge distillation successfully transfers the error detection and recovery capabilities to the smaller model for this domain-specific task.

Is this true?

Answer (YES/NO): NO